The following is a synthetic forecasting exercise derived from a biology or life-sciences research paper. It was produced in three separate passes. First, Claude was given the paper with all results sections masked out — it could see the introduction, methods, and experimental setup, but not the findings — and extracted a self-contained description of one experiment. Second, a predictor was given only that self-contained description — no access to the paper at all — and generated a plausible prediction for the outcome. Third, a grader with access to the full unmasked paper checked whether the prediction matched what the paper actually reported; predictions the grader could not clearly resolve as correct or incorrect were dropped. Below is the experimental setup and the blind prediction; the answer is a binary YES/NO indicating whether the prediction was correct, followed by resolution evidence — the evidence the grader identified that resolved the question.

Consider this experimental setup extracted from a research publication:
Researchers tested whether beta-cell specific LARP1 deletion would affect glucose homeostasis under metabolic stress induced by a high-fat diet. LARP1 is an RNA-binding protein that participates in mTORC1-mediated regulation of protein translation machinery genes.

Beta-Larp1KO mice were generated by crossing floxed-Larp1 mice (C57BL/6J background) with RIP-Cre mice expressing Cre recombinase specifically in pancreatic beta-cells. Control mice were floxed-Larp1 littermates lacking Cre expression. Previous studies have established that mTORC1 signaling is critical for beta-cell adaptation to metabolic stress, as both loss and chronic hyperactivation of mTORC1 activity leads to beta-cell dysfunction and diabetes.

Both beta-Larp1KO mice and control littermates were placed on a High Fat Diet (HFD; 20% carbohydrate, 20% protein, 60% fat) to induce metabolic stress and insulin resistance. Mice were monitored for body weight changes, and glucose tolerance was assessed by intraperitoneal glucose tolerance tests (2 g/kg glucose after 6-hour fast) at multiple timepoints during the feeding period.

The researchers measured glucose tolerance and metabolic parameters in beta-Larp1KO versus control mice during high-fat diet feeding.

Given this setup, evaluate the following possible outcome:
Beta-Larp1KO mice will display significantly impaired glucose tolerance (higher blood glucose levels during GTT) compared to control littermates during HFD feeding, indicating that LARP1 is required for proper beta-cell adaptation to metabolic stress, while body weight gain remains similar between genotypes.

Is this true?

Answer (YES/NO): NO